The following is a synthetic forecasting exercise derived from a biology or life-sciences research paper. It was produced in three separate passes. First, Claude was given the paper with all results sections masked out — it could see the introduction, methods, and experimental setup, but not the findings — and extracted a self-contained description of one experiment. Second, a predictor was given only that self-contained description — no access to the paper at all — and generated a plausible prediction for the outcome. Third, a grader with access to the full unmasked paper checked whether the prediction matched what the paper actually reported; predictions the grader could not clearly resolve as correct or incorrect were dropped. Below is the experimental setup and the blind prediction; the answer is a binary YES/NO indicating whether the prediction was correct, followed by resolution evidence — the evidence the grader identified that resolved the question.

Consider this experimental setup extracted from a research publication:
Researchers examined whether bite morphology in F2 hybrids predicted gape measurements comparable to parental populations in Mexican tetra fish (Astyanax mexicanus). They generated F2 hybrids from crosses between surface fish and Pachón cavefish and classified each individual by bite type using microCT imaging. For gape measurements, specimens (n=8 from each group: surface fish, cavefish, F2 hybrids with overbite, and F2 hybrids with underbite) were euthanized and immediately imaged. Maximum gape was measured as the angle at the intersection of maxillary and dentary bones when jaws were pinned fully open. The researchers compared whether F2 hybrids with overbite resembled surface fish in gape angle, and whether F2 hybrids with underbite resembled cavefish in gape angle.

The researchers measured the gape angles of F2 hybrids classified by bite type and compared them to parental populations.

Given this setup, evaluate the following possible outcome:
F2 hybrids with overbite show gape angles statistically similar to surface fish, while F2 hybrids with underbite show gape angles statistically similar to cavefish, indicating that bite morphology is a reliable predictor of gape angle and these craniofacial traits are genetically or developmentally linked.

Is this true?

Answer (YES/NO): YES